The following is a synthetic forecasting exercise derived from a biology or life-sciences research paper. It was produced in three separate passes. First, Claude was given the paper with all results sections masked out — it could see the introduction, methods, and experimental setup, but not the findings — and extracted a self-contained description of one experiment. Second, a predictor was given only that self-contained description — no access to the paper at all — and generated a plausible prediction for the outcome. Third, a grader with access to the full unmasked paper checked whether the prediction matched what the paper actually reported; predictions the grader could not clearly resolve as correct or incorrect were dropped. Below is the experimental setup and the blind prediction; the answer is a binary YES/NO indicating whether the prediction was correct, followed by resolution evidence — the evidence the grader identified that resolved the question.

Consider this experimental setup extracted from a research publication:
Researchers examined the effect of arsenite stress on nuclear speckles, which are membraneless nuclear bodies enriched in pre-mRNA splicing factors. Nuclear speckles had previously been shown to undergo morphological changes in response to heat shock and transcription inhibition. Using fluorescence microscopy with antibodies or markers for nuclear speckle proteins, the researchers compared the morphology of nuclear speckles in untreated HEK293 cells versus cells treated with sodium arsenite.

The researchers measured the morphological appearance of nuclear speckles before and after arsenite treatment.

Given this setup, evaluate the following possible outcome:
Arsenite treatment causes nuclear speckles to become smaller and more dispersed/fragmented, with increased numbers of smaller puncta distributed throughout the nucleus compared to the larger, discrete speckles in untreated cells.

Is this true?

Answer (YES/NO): NO